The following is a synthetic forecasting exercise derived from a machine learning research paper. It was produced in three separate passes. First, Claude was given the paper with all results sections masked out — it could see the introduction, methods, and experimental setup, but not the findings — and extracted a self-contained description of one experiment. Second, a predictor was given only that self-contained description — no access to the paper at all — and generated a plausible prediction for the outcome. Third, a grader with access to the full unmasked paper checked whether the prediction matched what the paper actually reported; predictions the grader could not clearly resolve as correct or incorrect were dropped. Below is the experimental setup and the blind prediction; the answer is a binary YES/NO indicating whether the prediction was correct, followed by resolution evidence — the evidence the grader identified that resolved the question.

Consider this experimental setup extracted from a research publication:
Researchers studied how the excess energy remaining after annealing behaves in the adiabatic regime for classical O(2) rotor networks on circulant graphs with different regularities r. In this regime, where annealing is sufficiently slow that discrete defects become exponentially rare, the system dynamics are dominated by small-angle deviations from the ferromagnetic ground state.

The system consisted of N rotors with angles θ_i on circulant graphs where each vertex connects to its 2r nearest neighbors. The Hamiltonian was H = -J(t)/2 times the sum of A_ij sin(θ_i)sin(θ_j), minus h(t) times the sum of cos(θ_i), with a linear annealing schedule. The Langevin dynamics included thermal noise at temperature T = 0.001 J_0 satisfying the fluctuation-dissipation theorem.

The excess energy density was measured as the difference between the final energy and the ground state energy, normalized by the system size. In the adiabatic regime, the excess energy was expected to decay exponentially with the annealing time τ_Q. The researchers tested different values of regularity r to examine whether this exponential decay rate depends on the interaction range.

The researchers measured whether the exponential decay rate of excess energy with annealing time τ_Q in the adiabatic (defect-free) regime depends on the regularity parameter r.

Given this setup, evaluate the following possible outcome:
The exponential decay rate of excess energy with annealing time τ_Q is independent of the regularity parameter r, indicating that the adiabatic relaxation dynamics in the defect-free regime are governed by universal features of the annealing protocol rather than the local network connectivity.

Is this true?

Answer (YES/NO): YES